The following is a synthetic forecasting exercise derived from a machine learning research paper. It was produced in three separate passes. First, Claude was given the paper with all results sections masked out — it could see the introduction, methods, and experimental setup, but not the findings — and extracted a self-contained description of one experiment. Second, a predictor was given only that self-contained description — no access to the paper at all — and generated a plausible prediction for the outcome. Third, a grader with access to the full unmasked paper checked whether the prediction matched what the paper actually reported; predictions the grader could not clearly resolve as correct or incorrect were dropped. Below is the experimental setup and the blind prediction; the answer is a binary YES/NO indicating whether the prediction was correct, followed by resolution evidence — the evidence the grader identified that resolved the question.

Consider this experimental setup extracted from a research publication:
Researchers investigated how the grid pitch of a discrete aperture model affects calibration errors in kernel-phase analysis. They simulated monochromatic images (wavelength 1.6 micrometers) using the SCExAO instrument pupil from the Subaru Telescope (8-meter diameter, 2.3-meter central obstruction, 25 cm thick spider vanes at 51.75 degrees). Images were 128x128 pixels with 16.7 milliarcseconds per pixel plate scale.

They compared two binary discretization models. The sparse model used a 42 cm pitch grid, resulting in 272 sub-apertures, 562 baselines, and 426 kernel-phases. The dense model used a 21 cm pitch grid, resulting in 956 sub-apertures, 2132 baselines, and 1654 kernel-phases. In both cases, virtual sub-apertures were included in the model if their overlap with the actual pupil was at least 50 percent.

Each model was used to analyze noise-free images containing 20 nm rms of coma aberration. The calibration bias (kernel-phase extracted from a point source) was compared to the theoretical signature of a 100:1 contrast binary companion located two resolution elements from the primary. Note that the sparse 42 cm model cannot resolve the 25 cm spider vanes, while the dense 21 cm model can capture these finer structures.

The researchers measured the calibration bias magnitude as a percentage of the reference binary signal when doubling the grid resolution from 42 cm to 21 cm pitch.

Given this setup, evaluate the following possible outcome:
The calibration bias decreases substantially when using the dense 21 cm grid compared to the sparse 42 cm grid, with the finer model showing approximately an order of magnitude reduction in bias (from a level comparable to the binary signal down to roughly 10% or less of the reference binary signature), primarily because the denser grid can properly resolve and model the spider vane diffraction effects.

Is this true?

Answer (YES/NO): NO